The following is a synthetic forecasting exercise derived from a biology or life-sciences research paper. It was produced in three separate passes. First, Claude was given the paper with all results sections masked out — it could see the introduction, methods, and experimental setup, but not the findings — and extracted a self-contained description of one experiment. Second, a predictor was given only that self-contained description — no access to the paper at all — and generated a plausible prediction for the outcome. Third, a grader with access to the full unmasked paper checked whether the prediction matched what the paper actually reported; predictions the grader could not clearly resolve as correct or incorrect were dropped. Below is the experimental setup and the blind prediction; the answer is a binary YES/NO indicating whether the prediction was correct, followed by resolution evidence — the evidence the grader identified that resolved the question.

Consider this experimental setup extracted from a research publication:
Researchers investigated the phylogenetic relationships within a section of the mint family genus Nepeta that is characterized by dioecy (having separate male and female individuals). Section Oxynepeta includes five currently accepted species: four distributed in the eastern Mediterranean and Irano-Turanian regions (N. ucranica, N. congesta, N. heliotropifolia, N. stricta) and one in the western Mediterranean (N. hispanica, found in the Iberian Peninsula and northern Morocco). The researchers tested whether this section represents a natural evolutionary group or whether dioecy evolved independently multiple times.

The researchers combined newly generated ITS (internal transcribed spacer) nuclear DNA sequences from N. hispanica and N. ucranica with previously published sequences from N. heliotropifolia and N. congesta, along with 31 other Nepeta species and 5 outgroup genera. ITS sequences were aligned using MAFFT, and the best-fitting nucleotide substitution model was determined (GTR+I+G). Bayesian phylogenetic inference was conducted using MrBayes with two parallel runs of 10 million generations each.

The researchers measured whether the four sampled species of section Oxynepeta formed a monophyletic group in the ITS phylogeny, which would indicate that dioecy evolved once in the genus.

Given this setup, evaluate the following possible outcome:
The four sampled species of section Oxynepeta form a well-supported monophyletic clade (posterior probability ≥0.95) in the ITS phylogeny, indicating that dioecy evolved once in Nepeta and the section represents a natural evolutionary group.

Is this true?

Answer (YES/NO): YES